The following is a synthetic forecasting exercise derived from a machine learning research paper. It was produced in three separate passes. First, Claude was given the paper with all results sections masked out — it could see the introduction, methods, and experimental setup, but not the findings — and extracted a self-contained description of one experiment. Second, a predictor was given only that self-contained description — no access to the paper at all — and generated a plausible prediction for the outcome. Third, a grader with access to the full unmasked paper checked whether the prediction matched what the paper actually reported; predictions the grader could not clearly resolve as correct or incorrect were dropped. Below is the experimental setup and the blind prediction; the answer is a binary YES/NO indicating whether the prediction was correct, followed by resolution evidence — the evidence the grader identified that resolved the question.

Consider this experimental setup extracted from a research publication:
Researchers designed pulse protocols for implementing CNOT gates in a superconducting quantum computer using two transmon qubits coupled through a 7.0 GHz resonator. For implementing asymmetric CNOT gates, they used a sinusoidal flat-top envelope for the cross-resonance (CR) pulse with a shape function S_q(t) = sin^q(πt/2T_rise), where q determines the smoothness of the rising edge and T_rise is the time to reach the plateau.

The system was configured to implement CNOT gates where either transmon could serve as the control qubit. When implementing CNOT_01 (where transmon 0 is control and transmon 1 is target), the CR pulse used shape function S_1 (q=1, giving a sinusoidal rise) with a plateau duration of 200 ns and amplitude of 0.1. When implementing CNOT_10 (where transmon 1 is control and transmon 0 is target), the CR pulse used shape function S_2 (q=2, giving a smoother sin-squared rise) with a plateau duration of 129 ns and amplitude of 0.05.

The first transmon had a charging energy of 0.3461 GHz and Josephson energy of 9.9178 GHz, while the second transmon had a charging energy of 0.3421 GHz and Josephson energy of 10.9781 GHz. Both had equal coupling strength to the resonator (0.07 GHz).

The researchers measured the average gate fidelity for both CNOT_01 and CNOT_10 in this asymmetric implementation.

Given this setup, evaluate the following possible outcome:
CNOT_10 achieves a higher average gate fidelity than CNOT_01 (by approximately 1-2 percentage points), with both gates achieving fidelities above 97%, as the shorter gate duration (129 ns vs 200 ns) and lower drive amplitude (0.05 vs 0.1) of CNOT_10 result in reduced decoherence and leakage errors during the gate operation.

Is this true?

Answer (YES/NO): NO